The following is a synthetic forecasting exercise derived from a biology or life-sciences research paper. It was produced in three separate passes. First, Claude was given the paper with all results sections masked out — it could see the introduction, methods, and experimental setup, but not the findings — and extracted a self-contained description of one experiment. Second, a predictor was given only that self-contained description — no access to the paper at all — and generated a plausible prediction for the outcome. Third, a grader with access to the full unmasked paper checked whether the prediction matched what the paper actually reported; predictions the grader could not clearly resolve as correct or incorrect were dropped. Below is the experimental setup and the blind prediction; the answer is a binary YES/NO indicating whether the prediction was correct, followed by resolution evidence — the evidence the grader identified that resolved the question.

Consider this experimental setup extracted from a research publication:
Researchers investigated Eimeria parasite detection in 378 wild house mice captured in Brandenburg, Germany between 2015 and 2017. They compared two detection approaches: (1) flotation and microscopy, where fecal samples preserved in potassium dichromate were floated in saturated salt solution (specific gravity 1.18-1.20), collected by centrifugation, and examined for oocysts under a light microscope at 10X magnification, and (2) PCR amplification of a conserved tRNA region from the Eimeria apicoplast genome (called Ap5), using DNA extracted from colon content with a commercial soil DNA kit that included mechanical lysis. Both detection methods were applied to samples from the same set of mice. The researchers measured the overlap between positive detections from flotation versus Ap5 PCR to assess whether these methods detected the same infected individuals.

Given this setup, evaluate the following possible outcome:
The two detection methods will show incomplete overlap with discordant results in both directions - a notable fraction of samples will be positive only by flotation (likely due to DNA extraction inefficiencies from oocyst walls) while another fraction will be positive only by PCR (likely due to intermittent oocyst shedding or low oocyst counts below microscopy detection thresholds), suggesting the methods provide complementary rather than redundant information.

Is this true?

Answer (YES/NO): YES